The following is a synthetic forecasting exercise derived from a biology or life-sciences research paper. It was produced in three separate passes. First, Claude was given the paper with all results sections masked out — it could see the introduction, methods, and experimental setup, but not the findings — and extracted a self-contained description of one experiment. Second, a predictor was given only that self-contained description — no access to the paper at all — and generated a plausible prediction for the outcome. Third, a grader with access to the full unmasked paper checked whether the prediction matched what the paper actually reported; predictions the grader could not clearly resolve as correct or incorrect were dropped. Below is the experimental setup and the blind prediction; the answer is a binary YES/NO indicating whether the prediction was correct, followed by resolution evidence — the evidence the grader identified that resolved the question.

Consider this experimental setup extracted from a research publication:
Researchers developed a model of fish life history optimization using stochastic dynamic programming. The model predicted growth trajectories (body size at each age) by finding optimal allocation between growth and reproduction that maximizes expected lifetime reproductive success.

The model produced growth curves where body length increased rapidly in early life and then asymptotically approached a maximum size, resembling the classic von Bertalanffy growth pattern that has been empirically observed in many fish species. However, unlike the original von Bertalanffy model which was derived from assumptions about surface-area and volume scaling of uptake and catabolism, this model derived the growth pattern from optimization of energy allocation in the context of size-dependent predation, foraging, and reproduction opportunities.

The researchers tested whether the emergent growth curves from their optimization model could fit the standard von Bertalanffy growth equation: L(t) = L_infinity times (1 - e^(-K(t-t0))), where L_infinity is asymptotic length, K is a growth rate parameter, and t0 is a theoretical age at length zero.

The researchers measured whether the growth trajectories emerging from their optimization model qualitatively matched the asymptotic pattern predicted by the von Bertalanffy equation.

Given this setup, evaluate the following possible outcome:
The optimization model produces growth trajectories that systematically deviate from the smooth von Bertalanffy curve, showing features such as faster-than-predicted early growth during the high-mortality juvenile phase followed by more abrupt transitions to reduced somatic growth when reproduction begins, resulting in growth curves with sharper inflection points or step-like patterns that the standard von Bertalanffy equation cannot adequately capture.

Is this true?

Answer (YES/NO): NO